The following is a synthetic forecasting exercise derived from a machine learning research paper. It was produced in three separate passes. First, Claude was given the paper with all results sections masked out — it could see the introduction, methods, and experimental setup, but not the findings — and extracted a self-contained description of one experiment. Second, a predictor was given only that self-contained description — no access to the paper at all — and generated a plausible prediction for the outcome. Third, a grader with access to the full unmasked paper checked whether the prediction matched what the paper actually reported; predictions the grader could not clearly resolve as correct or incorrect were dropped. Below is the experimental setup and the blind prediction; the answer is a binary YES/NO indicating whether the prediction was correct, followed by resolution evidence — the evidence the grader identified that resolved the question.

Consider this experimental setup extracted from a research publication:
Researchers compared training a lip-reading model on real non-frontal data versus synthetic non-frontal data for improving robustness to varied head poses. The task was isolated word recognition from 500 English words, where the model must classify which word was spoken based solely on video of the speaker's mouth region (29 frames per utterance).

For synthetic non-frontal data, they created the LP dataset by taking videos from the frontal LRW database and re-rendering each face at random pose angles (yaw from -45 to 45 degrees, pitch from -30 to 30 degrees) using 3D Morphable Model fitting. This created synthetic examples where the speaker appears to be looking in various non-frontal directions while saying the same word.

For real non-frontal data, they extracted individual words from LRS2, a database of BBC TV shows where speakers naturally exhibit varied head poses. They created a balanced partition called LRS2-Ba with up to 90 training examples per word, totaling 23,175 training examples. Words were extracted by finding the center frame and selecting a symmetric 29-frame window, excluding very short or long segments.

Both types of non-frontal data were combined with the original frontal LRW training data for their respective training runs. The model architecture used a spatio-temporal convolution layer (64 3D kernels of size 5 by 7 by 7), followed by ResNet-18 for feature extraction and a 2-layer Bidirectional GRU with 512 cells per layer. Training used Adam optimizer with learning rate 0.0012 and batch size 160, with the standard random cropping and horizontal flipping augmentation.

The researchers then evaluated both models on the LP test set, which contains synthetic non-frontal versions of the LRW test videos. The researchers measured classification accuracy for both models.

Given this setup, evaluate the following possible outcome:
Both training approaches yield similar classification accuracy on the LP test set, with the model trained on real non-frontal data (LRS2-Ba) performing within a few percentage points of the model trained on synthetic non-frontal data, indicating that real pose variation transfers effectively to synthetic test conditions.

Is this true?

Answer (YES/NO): NO